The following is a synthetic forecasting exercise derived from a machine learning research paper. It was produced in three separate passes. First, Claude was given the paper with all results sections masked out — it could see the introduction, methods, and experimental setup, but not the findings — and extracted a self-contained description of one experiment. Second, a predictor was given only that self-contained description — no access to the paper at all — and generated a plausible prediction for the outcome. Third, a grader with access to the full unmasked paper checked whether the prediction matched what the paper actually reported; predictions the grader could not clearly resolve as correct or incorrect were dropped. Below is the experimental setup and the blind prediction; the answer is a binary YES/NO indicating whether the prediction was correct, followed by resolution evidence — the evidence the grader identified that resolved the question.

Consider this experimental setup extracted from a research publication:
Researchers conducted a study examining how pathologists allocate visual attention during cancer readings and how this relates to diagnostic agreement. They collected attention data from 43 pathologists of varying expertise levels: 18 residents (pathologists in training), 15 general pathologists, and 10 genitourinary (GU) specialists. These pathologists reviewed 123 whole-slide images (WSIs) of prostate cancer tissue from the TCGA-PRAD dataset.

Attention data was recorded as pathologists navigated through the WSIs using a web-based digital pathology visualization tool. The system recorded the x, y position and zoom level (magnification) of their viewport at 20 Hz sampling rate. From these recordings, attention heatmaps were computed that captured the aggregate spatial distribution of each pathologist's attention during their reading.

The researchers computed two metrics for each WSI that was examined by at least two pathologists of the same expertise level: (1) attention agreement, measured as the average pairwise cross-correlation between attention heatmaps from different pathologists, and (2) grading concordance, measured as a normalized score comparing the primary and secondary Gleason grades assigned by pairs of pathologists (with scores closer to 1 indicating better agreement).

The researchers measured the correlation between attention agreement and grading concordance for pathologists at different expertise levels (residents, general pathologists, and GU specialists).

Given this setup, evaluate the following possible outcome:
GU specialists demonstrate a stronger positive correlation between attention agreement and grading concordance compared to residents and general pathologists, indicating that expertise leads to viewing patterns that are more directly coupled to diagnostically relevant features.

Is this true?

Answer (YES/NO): NO